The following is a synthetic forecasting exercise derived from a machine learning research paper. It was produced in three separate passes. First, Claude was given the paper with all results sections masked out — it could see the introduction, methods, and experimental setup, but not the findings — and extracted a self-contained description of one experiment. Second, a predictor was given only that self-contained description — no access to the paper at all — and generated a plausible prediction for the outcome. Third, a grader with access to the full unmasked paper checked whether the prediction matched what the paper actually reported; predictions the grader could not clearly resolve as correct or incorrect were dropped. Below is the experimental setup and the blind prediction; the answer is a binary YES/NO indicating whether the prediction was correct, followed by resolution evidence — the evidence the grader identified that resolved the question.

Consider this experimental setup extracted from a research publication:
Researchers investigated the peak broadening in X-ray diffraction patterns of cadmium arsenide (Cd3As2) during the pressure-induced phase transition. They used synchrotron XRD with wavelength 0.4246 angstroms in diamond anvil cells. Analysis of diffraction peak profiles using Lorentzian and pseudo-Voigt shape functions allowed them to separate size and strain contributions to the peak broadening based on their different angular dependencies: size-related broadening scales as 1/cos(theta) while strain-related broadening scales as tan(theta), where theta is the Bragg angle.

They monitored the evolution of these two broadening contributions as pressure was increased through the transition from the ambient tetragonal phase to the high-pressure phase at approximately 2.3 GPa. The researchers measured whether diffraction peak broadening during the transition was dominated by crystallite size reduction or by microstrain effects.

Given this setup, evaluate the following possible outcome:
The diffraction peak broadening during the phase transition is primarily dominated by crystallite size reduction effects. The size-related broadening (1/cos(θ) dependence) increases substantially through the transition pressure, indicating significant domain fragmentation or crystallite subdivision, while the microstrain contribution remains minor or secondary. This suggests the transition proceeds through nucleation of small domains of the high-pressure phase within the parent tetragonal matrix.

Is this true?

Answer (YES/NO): YES